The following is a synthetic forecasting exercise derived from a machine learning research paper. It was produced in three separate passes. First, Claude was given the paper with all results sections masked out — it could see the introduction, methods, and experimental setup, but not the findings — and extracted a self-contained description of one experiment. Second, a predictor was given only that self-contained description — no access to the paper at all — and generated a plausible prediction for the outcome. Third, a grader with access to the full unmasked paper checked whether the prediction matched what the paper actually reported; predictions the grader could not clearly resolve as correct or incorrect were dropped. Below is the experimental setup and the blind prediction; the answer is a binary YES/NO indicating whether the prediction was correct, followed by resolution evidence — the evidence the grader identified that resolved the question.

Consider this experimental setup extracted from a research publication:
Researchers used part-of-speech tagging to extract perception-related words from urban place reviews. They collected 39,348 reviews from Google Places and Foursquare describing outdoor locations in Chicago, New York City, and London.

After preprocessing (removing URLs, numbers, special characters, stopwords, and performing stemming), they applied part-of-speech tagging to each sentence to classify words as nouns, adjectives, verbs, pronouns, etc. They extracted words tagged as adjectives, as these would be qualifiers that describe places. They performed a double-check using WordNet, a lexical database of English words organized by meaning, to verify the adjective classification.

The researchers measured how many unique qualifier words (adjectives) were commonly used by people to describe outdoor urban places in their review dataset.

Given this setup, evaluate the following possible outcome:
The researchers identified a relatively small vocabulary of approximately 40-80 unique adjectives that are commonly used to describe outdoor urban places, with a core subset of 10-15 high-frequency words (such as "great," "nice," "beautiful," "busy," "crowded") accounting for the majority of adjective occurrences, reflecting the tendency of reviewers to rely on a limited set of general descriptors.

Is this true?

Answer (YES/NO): NO